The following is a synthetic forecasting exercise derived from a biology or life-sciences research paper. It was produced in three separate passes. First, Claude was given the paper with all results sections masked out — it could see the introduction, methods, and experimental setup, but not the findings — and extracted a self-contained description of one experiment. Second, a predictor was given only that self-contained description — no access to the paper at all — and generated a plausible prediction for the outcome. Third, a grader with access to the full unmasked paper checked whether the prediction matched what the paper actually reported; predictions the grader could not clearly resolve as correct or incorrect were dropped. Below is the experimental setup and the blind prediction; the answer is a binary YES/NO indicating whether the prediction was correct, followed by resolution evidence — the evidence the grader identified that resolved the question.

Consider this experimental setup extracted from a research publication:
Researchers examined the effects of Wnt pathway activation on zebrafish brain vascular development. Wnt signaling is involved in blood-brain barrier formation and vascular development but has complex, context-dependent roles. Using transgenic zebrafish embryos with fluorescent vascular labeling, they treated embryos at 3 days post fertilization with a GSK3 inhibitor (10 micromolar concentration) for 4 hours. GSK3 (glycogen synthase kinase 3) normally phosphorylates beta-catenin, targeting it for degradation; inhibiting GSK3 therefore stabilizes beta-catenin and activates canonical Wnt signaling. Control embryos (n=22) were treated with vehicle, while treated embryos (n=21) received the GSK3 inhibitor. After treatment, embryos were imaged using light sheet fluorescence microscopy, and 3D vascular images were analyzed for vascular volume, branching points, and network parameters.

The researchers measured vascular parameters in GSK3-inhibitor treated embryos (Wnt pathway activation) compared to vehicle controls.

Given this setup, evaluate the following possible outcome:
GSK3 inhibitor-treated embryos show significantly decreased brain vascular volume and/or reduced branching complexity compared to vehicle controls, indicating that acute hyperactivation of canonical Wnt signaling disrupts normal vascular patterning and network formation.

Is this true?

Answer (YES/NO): NO